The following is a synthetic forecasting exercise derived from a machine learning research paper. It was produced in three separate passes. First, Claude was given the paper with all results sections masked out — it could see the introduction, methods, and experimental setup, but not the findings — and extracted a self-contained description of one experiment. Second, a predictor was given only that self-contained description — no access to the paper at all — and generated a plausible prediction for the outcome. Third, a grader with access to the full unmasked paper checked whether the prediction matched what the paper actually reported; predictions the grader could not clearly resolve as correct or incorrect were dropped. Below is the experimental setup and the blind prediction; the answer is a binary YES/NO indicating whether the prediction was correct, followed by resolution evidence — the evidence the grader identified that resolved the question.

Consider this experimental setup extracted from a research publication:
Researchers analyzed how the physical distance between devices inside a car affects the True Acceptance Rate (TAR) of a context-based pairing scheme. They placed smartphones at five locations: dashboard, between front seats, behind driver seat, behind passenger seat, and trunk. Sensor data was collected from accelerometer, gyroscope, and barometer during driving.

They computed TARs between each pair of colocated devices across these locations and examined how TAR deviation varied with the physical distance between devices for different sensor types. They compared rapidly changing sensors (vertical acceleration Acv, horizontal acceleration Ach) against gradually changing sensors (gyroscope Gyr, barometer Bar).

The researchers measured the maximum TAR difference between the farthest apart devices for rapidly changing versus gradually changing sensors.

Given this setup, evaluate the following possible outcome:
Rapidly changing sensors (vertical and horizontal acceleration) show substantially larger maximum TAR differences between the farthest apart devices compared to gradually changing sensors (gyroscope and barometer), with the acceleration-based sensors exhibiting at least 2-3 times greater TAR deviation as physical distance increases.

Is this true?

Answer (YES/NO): YES